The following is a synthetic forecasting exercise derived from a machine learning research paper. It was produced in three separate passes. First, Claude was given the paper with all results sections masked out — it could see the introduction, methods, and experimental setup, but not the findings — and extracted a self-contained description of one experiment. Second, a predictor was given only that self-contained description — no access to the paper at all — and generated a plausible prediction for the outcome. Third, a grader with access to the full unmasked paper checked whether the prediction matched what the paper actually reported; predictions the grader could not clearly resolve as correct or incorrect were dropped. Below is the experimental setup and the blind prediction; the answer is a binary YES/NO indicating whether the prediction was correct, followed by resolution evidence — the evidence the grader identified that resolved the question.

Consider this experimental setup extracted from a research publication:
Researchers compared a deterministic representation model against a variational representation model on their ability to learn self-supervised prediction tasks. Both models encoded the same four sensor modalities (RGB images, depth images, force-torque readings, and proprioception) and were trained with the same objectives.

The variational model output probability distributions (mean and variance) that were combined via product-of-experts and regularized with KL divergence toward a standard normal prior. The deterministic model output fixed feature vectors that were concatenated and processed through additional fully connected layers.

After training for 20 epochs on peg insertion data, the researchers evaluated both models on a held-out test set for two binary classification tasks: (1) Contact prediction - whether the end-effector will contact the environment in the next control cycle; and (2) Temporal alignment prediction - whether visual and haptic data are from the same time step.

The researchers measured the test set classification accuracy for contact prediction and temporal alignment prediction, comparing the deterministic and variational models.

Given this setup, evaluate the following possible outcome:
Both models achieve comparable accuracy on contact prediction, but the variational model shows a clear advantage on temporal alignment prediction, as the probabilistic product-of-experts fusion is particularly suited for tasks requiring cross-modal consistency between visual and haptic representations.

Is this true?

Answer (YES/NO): NO